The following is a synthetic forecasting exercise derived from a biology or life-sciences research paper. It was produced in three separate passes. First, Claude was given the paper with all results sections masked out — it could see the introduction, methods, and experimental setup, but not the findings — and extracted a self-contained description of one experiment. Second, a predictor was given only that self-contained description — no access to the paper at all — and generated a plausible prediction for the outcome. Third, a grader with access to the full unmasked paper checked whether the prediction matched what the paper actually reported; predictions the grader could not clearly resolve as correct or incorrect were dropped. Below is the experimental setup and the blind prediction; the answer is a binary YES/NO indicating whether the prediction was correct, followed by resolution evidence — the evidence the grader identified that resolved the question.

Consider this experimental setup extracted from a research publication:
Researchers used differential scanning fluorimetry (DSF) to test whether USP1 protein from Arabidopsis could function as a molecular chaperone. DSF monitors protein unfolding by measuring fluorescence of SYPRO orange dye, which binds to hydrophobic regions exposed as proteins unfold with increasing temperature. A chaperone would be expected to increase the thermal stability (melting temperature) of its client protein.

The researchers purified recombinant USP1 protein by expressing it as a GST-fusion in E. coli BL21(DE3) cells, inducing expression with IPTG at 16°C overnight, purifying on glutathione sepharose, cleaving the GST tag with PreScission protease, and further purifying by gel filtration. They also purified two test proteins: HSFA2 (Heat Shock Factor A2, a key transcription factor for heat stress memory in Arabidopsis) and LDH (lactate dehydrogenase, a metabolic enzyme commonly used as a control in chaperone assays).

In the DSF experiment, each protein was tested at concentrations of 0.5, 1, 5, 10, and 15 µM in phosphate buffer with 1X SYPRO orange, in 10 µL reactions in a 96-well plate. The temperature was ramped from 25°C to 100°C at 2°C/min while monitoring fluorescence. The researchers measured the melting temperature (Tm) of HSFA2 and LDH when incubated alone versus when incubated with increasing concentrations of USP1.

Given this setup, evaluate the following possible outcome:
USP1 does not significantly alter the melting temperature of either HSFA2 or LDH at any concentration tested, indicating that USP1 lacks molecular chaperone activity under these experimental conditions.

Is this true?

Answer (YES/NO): NO